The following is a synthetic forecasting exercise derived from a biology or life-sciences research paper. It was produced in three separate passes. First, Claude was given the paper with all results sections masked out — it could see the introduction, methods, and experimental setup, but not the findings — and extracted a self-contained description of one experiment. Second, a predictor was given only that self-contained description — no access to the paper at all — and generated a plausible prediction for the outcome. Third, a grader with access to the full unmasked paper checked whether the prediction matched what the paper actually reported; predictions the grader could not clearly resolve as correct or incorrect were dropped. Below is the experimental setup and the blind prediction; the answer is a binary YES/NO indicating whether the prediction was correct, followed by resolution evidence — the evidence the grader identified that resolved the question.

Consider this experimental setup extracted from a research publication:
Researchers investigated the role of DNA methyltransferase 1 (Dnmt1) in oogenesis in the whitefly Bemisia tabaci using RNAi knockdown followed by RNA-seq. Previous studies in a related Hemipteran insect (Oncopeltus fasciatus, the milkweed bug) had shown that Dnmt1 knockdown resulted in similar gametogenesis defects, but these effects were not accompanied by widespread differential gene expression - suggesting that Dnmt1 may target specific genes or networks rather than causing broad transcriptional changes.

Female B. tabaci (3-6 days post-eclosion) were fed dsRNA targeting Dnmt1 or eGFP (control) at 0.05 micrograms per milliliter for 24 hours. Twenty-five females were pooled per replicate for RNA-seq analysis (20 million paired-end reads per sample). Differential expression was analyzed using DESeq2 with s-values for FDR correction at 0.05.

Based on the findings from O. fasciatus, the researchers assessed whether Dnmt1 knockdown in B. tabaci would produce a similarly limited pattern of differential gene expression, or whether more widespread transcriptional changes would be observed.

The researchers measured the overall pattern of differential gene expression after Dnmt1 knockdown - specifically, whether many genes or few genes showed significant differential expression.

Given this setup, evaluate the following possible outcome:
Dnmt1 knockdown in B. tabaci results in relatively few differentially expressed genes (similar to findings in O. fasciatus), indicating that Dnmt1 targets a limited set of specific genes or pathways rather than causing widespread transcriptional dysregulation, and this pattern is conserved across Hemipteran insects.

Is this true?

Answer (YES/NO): YES